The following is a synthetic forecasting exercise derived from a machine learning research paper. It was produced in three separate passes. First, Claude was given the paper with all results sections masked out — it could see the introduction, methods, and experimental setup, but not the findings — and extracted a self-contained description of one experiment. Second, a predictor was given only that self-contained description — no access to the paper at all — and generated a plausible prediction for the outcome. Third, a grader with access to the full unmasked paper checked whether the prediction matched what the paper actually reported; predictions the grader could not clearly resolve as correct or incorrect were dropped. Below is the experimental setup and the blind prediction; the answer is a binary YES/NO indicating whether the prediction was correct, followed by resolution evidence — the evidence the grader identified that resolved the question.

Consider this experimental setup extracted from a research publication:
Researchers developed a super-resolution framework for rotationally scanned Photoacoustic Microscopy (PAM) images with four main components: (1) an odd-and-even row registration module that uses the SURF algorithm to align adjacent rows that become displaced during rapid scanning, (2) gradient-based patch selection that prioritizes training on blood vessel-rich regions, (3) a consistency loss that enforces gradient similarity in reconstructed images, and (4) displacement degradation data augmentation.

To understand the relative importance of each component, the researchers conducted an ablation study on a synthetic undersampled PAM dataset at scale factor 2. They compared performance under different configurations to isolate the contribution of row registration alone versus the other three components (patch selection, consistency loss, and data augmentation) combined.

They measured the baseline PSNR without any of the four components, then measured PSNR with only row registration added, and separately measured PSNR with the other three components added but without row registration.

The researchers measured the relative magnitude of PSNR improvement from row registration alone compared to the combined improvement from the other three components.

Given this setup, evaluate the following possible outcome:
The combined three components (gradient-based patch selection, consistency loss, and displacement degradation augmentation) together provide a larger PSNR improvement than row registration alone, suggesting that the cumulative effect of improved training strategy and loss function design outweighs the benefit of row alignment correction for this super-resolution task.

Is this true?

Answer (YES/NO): NO